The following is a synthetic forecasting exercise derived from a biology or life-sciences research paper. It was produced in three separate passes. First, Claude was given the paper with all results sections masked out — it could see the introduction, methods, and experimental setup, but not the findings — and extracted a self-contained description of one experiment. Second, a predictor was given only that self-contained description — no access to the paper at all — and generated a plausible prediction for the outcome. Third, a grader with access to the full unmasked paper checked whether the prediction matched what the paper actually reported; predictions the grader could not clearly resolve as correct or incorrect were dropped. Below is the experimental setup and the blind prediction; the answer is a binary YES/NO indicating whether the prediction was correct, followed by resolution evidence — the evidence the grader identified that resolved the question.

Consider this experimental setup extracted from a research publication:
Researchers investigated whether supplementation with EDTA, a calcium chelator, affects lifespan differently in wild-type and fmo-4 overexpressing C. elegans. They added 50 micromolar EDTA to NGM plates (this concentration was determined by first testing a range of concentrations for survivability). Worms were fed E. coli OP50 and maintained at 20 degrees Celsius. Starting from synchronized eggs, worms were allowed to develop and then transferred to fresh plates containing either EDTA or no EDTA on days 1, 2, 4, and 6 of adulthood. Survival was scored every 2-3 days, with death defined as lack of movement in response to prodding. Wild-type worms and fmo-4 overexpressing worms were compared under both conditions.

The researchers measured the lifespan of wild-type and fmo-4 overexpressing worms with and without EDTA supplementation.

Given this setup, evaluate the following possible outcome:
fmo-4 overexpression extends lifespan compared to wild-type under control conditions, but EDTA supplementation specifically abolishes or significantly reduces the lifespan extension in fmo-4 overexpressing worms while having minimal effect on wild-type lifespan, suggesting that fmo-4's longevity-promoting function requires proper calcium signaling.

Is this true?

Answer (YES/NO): NO